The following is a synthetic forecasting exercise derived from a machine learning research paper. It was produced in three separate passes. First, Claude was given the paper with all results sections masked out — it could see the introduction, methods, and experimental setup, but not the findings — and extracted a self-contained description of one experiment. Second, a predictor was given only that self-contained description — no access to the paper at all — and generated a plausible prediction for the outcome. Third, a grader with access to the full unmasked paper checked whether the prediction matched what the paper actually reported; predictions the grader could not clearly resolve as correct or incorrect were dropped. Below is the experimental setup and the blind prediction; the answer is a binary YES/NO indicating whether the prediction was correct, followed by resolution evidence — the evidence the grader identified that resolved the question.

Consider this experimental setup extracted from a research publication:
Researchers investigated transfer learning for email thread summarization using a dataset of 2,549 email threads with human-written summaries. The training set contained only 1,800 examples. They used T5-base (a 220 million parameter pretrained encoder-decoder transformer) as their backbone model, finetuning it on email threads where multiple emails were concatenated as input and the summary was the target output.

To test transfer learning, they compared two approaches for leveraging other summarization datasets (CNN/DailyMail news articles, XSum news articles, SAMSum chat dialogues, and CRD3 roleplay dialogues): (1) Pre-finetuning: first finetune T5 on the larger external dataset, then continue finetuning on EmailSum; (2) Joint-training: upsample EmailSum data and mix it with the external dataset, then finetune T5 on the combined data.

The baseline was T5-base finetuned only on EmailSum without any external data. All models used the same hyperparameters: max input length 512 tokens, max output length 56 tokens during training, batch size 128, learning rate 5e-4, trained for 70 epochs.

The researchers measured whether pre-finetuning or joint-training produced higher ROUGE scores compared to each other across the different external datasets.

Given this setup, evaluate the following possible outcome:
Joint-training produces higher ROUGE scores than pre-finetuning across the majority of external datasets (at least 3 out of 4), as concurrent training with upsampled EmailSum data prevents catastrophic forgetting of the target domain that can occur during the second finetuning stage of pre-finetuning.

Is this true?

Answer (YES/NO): NO